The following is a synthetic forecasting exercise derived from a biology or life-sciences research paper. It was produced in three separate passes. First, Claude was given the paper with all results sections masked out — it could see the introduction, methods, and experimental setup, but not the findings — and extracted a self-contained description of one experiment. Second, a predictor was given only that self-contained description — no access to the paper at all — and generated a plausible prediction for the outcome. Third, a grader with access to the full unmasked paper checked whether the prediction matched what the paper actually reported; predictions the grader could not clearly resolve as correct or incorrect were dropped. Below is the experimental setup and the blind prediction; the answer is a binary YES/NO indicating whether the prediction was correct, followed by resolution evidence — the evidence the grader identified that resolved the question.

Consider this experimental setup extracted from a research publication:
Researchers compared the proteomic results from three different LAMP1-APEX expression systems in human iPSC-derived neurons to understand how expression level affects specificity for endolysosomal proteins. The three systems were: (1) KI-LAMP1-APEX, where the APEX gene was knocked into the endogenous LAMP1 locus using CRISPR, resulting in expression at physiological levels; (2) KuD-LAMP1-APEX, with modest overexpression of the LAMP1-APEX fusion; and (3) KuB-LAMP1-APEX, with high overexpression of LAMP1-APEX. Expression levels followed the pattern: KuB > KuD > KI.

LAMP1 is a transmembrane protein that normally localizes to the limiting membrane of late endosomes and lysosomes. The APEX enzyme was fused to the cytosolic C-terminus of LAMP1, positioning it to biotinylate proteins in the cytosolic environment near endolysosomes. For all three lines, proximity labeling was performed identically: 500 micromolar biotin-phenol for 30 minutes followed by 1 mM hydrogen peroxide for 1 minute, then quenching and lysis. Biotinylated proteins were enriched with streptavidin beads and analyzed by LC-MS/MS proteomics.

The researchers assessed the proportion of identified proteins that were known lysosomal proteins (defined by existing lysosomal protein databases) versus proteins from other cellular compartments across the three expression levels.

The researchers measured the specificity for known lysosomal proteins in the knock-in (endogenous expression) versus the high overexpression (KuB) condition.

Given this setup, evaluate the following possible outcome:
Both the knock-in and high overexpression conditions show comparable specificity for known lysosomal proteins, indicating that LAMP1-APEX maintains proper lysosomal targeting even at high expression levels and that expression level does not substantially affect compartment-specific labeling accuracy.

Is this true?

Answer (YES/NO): NO